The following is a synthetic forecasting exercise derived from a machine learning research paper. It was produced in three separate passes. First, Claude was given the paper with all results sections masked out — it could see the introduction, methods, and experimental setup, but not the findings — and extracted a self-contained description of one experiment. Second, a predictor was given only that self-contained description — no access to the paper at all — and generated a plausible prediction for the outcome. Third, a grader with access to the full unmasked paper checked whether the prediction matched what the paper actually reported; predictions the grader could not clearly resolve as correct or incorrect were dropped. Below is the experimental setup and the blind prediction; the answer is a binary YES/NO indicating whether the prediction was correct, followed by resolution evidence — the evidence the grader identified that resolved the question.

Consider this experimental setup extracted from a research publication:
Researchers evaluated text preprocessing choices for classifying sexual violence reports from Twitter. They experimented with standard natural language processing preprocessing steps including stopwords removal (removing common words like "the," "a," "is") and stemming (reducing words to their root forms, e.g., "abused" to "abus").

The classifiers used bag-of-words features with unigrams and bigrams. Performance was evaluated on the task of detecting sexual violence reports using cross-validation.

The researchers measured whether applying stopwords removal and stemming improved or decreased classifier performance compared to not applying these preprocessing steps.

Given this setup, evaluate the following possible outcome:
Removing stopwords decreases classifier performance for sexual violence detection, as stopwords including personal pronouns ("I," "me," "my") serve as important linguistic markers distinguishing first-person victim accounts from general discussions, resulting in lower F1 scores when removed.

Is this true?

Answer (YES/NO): NO